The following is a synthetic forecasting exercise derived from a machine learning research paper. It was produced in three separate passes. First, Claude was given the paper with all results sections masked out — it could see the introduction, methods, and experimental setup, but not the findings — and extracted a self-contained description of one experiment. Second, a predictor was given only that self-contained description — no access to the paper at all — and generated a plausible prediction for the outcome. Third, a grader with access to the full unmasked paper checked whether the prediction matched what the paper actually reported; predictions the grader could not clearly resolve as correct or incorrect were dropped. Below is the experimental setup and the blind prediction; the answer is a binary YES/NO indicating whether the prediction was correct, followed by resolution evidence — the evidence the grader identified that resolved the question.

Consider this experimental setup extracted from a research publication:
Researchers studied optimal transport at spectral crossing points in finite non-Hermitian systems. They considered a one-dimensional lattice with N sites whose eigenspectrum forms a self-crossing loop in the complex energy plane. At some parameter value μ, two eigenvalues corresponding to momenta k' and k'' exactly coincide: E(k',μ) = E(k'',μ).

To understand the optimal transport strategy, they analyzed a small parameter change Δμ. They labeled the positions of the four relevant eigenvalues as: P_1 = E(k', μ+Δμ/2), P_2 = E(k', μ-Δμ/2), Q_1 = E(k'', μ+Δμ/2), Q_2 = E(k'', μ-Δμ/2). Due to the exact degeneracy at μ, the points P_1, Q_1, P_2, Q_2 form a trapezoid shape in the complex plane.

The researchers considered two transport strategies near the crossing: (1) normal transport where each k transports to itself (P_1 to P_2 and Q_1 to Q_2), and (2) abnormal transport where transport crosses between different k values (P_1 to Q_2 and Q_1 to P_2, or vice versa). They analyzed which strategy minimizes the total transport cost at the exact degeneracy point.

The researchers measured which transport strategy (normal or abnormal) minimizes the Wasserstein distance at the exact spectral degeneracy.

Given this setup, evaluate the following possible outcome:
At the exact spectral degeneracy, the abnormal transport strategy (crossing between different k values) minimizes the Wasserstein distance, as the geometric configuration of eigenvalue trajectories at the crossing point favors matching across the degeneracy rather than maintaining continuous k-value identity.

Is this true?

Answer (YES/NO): YES